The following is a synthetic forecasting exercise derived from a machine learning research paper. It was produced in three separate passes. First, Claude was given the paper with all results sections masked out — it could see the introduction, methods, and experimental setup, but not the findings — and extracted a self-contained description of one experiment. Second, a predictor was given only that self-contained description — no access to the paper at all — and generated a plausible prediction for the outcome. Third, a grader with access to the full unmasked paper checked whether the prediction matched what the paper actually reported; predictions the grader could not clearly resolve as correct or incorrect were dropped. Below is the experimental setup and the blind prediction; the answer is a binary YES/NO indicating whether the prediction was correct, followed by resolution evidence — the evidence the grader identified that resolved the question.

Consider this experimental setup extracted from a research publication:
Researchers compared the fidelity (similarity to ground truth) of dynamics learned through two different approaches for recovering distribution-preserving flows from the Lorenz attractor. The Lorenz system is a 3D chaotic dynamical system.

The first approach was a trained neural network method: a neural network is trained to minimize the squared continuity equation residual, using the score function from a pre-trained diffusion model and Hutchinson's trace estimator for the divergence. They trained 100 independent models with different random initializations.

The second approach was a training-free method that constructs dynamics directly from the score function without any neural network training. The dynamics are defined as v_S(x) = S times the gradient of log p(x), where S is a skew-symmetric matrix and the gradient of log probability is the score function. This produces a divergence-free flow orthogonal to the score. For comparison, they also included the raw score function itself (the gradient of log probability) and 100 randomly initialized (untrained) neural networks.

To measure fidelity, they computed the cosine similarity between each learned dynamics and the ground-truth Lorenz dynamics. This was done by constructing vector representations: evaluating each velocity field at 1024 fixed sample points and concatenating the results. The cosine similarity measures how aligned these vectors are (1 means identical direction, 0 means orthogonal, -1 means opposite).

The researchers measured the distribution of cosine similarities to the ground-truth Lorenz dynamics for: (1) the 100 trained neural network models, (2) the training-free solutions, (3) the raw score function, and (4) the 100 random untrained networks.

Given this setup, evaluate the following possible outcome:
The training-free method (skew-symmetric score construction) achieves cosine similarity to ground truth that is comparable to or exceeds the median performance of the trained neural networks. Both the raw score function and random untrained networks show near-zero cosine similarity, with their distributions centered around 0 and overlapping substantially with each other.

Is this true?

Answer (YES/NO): NO